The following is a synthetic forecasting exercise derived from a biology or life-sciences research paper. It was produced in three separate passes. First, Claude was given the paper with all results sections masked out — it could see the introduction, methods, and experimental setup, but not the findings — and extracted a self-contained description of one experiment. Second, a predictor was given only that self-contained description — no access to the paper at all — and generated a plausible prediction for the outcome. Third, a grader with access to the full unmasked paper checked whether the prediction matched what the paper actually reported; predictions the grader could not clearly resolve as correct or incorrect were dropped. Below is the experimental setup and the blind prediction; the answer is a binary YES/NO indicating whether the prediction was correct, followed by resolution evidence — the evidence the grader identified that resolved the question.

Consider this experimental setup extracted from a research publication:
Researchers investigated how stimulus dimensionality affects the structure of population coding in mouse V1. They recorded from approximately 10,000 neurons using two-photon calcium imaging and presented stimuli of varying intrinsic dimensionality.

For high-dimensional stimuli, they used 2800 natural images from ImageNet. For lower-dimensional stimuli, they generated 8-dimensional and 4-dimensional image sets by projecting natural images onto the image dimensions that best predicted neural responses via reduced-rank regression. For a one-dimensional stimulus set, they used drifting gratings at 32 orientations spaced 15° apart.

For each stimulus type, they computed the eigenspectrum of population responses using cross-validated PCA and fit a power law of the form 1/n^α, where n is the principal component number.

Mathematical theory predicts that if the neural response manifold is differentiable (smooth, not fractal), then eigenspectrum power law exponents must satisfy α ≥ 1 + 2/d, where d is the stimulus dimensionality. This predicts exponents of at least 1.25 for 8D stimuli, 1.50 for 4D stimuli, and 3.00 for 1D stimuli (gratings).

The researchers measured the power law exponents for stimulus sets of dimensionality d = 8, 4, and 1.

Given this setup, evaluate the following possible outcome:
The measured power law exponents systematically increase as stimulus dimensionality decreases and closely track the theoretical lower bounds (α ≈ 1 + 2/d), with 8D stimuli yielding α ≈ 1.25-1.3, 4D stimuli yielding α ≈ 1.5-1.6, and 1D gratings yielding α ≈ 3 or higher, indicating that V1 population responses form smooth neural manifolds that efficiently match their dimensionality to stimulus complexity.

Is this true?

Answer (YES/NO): NO